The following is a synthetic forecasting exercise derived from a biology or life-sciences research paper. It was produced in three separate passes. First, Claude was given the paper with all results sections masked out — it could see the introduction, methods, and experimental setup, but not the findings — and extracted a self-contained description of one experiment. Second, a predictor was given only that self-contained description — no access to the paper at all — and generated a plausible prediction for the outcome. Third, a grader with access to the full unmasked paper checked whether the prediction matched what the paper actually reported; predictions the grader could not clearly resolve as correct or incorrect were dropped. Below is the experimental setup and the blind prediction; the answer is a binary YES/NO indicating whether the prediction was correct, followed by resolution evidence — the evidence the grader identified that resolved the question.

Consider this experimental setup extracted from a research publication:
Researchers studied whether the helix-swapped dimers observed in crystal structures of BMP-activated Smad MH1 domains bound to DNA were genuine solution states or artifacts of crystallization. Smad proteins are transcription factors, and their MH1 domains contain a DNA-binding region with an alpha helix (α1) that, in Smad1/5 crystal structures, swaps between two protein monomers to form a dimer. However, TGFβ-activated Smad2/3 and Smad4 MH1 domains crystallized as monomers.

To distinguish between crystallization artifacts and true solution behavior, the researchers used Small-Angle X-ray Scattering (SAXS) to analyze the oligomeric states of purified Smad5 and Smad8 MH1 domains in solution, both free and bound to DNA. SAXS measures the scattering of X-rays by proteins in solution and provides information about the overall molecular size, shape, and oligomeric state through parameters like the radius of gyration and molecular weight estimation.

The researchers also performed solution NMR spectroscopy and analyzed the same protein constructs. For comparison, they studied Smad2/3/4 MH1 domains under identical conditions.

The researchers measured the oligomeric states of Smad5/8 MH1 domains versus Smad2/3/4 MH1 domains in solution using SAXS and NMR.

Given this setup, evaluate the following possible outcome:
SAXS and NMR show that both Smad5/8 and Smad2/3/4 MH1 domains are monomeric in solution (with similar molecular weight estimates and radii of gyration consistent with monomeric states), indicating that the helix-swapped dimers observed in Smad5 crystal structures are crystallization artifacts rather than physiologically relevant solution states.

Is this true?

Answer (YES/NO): NO